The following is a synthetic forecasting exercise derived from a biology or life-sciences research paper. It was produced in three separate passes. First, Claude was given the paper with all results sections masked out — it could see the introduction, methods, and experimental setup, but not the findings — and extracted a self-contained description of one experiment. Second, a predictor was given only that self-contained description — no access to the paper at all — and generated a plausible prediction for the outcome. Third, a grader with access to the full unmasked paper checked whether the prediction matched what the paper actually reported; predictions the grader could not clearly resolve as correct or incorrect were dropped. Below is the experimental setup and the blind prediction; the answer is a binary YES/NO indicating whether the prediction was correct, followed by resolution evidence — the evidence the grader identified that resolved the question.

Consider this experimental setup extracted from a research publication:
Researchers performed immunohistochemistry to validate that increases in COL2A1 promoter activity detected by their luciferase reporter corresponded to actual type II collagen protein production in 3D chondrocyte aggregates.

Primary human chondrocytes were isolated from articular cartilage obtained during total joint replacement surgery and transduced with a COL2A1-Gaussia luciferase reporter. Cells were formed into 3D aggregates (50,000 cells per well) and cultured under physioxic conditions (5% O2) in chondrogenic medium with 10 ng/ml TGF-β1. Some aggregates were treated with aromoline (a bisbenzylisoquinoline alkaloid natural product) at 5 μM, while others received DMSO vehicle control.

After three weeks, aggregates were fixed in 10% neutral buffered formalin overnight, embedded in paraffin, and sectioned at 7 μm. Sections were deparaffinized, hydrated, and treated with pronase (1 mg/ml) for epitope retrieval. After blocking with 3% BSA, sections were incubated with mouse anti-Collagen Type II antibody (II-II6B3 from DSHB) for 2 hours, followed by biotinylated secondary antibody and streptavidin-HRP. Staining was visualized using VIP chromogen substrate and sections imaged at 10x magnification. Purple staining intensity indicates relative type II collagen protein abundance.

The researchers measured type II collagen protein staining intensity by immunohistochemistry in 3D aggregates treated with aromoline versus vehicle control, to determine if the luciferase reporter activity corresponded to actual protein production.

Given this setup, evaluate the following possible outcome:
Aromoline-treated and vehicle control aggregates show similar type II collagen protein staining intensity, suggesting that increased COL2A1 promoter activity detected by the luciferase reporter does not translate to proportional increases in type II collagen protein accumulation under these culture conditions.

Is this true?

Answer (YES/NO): NO